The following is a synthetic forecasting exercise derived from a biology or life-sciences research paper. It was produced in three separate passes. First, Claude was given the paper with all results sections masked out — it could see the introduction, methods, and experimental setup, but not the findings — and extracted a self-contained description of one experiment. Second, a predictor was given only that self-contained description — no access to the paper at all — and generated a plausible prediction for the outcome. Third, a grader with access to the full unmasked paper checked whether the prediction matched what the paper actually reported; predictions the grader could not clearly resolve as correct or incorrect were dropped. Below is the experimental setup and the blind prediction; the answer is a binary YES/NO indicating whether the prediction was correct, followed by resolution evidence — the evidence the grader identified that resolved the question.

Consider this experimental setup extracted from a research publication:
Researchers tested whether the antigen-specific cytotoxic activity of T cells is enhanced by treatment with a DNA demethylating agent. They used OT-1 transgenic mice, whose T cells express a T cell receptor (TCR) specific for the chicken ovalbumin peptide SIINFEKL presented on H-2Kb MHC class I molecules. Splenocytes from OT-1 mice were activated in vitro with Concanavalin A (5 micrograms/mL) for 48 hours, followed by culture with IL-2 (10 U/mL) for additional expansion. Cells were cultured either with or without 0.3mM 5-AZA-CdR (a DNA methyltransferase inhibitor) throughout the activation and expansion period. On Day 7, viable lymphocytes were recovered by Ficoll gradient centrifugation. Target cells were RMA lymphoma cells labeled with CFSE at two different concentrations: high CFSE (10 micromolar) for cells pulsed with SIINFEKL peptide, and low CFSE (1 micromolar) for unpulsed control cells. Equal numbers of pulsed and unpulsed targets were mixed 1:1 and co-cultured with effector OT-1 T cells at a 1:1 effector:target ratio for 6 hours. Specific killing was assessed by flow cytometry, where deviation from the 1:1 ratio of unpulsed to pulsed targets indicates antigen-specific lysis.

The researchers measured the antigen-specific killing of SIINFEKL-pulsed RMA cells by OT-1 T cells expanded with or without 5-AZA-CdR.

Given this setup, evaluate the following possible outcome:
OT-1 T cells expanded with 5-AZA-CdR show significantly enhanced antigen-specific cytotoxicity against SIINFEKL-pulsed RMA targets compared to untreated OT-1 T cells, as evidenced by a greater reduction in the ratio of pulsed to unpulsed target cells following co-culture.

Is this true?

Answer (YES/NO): YES